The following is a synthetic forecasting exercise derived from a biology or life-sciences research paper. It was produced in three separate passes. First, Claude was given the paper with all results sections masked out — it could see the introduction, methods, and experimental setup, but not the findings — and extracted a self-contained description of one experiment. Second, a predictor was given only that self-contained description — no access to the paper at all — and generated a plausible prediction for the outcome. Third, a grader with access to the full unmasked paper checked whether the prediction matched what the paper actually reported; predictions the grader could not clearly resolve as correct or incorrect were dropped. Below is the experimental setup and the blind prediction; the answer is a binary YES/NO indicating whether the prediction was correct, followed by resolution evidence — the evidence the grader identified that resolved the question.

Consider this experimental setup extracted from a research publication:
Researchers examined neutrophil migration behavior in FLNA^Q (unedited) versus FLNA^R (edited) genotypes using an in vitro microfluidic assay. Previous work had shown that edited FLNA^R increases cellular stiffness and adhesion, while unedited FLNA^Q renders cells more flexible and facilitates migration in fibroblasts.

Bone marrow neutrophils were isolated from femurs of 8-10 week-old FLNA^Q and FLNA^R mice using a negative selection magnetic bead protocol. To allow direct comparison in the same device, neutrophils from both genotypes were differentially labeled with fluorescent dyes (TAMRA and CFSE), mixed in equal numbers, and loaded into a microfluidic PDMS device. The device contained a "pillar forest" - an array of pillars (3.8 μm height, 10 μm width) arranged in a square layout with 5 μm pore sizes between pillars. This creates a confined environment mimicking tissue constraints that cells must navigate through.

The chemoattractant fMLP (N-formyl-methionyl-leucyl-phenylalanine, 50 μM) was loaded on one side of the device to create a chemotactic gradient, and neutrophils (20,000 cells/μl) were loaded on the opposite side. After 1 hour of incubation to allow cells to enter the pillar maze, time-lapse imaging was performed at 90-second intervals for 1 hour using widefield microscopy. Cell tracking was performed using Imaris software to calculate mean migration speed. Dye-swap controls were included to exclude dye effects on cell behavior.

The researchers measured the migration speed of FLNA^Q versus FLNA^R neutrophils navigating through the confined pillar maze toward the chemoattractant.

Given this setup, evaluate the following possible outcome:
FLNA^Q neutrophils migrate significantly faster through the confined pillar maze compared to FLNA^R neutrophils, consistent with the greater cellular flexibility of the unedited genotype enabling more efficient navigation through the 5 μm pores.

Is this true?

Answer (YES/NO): NO